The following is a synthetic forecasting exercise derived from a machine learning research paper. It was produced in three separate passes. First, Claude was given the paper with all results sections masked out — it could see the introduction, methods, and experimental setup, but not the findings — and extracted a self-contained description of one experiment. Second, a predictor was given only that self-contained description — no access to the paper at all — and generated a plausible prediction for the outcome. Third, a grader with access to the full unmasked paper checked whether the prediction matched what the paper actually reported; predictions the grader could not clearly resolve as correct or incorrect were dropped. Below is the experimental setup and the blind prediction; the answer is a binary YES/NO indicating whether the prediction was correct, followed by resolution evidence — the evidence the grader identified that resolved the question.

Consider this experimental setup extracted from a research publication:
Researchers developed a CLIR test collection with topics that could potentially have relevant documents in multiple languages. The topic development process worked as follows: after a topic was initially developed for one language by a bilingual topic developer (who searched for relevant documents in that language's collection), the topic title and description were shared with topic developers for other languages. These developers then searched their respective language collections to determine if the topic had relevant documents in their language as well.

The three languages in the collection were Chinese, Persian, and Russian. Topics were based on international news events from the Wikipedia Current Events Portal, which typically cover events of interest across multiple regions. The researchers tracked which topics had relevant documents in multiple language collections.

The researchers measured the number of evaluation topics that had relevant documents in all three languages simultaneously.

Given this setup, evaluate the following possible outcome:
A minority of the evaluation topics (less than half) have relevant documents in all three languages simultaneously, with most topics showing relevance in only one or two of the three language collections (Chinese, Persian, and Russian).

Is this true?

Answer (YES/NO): YES